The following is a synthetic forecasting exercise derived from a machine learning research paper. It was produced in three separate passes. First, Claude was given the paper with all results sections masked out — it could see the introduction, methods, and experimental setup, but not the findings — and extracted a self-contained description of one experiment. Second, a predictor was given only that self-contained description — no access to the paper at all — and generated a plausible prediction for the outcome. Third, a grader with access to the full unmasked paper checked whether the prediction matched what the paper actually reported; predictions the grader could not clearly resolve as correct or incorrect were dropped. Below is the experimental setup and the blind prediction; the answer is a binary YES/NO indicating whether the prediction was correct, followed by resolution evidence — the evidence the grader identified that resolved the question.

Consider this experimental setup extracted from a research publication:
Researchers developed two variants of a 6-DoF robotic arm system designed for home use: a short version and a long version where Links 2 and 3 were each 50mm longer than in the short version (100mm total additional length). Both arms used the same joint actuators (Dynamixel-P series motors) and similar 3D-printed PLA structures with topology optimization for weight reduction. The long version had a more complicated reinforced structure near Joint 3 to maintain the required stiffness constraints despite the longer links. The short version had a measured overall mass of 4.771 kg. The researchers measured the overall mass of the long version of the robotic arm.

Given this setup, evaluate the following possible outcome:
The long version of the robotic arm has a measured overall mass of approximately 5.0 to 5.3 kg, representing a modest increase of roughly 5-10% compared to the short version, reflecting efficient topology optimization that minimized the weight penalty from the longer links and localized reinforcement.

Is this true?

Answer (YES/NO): NO